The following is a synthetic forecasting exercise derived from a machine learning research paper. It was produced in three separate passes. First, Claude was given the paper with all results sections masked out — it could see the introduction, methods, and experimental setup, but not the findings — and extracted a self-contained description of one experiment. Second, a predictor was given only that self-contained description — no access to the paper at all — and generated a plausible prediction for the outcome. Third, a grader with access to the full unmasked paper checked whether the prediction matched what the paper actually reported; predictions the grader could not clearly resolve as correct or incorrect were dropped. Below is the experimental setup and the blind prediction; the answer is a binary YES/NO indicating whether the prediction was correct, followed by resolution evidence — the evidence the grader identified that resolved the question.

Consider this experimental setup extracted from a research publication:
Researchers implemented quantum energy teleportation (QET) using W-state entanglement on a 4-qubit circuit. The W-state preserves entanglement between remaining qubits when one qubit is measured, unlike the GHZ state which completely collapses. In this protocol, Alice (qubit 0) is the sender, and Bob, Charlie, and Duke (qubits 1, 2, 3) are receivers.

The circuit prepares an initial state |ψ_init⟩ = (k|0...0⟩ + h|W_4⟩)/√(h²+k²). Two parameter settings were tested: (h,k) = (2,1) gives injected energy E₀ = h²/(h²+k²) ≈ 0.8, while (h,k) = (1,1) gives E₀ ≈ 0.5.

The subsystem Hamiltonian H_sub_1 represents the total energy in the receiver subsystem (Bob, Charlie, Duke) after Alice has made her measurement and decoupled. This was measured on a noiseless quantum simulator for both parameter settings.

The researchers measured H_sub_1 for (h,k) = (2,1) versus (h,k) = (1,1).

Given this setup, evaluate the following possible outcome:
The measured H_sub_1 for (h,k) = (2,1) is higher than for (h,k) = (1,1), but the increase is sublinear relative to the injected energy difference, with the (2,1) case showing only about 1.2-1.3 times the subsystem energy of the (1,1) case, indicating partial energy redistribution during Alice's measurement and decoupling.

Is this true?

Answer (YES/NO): NO